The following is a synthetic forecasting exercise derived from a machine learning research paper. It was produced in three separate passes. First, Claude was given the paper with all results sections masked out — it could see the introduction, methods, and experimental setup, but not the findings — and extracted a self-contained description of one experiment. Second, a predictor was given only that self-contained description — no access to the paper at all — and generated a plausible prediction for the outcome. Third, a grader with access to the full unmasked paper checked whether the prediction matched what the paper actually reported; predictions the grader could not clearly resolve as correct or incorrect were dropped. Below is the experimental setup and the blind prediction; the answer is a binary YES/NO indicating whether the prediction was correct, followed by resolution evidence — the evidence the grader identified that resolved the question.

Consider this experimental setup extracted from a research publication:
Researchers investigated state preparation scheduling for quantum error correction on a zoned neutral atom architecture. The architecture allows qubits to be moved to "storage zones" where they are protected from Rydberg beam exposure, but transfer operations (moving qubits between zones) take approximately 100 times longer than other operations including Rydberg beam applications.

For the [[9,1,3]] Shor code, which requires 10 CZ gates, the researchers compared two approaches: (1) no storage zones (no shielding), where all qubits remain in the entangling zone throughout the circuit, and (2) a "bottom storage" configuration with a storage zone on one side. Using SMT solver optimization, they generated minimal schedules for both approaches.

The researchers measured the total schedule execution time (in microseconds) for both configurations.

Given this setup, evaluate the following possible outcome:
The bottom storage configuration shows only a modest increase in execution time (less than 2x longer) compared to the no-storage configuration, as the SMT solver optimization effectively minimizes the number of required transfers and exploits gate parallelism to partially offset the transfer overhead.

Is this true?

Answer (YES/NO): NO